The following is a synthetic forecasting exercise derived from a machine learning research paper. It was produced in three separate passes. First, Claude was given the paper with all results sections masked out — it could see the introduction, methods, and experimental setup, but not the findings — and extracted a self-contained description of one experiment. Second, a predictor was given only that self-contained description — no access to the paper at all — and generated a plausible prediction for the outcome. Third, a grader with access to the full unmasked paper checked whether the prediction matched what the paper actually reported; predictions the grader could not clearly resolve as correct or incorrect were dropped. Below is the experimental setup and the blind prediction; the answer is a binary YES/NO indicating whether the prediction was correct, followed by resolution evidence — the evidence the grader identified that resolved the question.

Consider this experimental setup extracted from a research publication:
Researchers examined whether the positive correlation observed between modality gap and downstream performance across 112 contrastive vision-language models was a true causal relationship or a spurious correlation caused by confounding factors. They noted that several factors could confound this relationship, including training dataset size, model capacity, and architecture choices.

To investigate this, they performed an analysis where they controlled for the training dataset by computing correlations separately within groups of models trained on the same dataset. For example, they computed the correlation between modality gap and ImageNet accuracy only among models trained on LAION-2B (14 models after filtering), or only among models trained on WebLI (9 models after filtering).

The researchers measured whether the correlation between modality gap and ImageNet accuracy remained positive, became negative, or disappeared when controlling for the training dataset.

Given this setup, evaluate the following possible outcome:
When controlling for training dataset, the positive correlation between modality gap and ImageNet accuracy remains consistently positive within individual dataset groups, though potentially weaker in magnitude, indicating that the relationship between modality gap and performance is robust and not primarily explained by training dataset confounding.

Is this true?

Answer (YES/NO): NO